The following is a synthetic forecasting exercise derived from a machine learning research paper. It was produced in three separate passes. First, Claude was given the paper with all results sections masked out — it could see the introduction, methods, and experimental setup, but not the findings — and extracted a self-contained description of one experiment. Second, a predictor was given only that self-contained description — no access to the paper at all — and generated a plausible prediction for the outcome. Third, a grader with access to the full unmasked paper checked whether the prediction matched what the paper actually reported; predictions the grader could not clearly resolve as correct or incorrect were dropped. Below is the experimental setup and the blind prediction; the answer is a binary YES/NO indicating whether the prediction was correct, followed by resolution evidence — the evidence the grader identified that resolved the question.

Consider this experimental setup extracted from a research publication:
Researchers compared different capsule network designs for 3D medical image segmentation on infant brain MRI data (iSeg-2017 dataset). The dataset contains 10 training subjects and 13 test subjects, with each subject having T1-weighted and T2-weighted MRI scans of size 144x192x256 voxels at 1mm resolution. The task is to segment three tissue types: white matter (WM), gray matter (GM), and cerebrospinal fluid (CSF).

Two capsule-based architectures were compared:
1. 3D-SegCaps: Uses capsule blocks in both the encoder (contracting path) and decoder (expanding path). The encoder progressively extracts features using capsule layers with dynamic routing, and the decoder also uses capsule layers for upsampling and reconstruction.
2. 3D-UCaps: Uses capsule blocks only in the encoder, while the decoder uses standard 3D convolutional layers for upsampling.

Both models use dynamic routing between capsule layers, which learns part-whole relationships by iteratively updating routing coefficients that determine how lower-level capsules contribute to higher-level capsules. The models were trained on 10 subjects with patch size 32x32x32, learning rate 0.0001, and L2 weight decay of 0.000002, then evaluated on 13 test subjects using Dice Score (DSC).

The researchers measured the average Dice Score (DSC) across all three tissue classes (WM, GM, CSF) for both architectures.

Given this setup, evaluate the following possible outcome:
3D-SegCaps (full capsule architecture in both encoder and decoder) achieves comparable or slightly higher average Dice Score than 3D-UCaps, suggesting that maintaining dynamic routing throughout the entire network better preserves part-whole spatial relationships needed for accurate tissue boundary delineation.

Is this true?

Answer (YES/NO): NO